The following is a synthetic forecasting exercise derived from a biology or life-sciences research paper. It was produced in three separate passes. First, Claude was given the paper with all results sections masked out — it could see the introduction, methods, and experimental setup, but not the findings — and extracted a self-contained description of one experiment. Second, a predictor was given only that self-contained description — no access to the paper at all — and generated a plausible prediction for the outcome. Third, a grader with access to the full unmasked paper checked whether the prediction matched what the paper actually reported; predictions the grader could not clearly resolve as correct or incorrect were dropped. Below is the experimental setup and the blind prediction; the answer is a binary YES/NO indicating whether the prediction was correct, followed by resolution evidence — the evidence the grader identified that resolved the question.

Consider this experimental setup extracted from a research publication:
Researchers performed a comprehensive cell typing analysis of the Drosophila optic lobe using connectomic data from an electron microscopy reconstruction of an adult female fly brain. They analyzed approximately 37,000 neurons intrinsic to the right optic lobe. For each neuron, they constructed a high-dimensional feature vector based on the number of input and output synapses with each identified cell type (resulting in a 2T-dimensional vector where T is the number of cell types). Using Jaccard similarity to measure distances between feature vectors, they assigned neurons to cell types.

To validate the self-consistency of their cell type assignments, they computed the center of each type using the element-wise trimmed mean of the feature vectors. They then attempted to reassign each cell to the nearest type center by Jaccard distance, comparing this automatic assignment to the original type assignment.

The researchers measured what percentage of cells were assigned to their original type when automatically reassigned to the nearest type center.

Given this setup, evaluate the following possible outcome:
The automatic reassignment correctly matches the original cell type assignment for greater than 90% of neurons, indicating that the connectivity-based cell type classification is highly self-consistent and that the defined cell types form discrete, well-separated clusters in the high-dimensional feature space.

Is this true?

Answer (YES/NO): YES